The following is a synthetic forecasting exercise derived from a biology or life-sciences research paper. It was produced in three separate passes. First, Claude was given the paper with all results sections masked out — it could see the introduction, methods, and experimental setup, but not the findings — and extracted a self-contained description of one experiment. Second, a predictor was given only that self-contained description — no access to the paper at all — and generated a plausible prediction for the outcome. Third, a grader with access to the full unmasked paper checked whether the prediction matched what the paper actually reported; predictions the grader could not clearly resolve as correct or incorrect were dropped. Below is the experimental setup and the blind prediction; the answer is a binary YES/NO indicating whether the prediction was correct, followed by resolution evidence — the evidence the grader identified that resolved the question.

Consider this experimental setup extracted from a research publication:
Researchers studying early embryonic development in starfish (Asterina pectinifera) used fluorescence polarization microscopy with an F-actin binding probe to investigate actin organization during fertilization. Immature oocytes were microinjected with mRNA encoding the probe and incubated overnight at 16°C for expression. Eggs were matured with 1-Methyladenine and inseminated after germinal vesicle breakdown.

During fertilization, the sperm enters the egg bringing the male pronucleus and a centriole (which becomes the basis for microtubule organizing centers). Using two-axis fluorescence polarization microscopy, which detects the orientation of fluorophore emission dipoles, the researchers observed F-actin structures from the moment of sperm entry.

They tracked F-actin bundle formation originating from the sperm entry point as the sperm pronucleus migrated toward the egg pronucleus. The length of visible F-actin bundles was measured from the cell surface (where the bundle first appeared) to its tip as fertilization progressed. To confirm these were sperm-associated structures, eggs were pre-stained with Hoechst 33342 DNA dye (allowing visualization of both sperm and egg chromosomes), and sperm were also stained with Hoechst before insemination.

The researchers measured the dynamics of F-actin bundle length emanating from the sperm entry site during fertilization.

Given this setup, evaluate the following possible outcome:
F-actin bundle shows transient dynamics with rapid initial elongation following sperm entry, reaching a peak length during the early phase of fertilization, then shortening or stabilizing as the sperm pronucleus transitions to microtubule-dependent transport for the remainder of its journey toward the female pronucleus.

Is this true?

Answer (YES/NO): NO